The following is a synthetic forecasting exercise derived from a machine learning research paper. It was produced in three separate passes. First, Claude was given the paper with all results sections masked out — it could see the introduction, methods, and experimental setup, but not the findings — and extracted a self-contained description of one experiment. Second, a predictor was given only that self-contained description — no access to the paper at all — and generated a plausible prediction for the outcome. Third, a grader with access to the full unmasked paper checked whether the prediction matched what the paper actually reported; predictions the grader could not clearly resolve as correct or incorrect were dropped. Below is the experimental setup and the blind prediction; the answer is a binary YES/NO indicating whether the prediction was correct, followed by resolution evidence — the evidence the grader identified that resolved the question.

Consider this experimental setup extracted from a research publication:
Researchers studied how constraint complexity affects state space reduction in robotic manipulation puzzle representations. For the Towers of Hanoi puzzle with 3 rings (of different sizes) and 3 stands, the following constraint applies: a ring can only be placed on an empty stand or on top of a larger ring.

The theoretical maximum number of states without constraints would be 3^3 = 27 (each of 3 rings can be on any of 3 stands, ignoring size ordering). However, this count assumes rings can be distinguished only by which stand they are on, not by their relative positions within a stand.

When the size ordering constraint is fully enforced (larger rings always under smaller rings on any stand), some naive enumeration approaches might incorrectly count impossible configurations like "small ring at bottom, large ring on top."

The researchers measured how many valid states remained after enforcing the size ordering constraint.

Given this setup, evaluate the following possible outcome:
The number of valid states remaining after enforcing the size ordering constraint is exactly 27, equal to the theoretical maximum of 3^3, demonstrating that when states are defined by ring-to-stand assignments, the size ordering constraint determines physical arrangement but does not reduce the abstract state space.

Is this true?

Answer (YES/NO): YES